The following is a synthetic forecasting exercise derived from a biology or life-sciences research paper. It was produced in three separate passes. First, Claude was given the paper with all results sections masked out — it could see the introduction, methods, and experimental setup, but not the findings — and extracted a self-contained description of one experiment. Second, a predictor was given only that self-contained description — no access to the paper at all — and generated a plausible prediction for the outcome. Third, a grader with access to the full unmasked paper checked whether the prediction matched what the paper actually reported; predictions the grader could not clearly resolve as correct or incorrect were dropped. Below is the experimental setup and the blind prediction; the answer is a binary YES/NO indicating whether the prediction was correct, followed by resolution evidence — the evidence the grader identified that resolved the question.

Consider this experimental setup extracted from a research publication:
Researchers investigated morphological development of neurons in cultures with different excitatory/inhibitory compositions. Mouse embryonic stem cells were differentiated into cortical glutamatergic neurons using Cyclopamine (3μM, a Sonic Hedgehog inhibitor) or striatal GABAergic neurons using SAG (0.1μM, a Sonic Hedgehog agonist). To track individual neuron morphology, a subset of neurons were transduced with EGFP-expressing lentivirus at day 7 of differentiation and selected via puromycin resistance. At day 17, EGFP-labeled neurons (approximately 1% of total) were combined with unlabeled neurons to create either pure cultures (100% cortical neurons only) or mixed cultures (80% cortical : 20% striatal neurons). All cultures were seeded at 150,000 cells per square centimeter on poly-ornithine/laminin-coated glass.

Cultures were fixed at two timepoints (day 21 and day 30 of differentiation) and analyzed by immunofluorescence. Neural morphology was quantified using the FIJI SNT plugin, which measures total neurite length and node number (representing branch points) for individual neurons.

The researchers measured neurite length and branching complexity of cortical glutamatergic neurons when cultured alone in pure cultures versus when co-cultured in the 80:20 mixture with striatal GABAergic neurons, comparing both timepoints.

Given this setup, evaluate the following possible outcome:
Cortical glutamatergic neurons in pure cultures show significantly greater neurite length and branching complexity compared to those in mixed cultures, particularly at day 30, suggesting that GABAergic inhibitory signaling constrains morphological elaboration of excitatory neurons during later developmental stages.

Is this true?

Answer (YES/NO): NO